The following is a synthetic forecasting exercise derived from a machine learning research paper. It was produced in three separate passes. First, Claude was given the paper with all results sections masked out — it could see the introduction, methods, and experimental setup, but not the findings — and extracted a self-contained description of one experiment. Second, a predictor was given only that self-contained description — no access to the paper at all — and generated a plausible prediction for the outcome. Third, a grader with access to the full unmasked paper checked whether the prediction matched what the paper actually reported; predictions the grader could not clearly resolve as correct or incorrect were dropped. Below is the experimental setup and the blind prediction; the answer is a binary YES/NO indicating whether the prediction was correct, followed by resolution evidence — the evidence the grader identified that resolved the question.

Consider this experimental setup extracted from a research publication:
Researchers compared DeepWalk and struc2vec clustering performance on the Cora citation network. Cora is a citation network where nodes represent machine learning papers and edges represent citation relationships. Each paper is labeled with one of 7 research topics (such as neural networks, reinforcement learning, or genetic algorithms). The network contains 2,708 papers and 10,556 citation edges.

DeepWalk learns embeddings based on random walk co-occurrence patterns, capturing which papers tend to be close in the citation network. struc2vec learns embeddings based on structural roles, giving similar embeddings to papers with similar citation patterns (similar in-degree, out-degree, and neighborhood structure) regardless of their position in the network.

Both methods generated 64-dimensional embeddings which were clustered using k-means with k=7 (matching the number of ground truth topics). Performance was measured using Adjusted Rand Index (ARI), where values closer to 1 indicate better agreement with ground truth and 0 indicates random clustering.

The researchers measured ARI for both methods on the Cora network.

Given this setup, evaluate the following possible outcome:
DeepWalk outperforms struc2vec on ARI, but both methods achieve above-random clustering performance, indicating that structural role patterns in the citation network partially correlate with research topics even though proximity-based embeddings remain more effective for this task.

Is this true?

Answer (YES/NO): NO